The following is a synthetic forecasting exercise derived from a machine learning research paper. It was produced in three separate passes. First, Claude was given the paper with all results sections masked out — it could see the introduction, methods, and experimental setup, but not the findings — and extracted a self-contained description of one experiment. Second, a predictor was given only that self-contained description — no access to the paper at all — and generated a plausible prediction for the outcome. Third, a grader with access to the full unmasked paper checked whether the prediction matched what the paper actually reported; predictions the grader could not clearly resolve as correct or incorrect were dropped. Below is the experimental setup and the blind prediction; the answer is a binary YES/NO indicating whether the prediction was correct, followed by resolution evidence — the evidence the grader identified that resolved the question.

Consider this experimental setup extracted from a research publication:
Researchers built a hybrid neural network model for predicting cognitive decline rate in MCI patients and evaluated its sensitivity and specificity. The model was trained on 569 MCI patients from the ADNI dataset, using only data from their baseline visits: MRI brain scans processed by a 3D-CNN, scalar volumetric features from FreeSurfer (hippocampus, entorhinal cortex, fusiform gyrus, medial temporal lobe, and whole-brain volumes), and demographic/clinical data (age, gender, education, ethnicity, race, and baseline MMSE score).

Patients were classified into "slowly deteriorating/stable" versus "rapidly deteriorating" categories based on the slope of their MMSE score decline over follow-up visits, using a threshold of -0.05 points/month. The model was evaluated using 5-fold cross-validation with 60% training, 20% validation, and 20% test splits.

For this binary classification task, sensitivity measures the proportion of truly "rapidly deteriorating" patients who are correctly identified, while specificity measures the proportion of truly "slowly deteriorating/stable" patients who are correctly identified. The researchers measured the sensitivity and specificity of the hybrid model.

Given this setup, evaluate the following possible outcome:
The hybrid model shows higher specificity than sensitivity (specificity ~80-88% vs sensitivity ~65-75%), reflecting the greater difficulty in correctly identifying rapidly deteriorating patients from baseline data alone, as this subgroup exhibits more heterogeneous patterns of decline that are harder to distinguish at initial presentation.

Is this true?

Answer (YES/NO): NO